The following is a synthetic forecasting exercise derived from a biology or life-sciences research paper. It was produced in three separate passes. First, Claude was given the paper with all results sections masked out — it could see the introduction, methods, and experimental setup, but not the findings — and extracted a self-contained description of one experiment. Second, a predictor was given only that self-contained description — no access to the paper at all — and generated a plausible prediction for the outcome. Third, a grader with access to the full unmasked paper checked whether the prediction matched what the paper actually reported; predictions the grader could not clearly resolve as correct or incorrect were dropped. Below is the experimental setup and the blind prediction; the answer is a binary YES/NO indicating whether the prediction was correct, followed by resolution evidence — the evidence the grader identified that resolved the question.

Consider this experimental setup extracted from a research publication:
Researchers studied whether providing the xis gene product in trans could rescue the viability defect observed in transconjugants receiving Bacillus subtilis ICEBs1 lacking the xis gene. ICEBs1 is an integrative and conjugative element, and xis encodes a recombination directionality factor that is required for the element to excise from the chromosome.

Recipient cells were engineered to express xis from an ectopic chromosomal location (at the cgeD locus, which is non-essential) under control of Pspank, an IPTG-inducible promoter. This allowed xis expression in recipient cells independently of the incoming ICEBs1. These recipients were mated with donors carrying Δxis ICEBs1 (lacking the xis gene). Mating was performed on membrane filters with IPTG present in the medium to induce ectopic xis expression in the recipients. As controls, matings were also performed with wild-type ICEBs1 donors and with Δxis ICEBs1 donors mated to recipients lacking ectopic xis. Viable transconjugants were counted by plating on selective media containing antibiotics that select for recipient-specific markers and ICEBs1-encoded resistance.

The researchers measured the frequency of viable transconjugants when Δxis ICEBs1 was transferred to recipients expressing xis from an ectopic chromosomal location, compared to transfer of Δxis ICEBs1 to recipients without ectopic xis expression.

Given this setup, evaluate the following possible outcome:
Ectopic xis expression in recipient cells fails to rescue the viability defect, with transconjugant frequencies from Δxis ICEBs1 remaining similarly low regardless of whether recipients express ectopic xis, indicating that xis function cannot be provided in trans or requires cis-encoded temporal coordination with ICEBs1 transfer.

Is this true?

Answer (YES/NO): NO